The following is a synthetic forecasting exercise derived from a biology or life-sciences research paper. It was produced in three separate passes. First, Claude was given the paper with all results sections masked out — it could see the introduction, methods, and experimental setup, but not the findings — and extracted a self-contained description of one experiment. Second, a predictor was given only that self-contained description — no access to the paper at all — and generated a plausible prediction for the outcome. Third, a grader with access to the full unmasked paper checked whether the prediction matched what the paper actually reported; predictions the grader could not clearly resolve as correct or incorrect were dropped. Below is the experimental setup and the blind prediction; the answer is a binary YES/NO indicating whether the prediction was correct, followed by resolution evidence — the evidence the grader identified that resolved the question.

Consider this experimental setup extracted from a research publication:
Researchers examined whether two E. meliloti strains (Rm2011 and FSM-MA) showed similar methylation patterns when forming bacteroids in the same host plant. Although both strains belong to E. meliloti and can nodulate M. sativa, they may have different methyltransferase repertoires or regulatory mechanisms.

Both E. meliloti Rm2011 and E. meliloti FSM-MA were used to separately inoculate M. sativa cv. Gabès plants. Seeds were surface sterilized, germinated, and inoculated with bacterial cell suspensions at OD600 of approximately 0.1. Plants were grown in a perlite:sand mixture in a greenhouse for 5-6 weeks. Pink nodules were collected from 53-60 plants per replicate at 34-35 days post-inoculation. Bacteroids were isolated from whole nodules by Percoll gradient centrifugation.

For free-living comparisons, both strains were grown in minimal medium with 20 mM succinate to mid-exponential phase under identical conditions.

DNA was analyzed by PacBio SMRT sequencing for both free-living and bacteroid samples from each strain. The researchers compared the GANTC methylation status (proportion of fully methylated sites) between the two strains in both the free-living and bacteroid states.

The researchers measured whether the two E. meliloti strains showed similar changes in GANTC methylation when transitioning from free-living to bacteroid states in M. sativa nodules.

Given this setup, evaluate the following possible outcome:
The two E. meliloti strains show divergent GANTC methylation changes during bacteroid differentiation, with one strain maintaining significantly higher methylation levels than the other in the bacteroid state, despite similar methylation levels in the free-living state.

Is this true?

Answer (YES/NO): NO